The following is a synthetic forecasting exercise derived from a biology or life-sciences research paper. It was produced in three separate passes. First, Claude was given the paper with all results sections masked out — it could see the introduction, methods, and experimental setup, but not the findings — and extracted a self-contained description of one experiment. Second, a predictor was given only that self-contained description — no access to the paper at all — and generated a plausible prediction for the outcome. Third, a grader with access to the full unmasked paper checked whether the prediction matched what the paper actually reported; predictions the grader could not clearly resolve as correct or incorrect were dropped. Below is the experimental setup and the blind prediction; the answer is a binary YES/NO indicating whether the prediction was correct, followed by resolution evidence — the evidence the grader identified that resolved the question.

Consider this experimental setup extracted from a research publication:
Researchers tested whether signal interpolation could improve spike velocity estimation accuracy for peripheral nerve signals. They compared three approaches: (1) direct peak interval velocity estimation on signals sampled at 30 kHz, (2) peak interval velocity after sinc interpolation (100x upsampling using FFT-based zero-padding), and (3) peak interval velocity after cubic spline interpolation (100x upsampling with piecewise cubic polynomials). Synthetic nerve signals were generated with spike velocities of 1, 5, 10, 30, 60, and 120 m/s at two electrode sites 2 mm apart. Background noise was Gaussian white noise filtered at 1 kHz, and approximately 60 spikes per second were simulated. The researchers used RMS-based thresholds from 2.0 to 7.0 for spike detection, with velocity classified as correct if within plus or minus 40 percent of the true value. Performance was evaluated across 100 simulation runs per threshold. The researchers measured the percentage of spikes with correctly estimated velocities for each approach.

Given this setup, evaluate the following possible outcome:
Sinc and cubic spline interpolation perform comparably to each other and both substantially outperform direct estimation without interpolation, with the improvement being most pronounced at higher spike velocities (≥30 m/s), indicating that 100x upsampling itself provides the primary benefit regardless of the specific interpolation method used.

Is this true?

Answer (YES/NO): NO